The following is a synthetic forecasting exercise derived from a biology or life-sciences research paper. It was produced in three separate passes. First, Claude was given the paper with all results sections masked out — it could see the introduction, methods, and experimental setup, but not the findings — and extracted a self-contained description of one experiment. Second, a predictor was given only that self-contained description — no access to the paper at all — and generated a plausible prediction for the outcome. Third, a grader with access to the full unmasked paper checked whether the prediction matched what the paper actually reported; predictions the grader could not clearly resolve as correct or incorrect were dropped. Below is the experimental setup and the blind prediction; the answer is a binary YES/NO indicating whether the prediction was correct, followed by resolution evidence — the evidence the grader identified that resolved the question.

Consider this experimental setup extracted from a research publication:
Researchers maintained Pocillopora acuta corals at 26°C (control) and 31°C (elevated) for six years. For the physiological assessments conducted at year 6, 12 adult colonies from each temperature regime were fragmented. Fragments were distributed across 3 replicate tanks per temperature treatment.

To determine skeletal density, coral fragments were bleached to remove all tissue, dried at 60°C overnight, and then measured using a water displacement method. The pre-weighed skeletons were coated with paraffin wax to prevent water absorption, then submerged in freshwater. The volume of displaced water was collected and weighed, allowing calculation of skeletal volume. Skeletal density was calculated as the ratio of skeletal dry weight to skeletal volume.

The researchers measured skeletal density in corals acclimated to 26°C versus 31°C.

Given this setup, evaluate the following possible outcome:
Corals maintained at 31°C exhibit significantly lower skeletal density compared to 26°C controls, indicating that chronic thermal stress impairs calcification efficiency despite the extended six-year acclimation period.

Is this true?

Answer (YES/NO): NO